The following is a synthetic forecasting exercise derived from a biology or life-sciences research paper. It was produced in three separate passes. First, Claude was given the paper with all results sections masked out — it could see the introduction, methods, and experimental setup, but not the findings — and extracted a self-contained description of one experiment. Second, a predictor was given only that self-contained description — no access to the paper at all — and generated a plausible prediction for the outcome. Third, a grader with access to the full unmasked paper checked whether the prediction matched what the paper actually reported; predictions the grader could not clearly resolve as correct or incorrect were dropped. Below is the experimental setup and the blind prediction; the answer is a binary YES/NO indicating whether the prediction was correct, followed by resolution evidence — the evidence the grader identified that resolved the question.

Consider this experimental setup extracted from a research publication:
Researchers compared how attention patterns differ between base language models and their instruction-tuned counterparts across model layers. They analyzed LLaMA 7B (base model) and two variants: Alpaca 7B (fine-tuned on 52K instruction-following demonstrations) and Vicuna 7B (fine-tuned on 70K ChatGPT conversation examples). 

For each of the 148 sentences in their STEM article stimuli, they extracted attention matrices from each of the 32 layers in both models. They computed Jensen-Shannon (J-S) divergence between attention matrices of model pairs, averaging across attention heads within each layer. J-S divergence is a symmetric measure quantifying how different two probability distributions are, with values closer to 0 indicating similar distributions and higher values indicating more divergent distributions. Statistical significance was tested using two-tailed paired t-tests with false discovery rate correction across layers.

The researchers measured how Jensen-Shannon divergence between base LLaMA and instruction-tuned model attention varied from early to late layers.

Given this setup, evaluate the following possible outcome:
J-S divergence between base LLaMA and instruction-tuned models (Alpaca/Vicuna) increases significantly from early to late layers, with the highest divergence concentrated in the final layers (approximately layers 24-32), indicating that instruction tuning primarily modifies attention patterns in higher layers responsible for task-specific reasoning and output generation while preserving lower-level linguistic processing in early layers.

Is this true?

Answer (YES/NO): NO